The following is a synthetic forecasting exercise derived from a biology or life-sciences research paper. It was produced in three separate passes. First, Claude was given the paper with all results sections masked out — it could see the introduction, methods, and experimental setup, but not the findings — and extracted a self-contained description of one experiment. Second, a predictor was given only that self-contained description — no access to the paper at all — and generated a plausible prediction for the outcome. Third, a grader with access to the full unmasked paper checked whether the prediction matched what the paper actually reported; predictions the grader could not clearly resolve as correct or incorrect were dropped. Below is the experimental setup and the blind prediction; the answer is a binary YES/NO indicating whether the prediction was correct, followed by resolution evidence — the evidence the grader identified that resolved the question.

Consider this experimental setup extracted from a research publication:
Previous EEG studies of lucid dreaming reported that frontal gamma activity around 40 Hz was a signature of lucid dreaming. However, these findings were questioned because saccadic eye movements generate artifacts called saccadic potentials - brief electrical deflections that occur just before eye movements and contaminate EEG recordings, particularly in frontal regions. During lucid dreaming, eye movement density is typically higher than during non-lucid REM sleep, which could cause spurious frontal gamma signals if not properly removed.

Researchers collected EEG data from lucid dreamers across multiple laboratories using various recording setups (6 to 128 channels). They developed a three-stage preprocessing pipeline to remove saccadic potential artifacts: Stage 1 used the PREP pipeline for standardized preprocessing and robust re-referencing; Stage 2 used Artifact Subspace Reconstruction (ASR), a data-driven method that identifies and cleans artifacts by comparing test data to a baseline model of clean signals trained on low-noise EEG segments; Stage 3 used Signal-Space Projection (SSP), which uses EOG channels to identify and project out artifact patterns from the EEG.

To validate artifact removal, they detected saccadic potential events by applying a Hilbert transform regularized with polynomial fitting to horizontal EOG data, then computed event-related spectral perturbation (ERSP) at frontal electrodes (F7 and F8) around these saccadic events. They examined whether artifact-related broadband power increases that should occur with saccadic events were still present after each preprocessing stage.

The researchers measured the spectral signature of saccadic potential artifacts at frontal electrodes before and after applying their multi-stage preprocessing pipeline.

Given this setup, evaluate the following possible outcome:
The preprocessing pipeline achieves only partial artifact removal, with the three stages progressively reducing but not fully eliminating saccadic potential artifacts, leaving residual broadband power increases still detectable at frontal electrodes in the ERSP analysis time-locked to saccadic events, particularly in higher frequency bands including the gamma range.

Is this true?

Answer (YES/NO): NO